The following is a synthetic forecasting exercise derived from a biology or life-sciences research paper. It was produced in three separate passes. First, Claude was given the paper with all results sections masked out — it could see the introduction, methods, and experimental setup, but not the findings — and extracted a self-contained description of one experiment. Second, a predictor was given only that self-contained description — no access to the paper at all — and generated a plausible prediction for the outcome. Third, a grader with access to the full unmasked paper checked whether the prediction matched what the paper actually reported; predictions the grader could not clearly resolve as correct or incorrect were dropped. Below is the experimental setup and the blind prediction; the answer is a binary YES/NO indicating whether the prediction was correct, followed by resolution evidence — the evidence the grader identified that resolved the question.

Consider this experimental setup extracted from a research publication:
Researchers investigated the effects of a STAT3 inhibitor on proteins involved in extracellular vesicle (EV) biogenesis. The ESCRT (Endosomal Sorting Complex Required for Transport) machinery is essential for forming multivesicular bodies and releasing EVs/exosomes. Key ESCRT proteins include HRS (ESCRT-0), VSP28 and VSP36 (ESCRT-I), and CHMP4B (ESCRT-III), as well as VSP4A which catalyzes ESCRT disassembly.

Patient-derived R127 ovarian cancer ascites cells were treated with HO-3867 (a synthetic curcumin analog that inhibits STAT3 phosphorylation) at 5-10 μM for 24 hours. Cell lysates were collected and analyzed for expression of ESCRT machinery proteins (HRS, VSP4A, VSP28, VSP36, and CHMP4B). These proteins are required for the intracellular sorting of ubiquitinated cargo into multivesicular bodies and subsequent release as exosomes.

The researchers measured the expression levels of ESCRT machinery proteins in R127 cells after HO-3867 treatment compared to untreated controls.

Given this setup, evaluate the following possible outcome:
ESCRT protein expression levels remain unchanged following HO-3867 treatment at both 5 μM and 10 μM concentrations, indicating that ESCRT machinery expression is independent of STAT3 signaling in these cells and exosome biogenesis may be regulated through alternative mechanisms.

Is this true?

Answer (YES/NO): NO